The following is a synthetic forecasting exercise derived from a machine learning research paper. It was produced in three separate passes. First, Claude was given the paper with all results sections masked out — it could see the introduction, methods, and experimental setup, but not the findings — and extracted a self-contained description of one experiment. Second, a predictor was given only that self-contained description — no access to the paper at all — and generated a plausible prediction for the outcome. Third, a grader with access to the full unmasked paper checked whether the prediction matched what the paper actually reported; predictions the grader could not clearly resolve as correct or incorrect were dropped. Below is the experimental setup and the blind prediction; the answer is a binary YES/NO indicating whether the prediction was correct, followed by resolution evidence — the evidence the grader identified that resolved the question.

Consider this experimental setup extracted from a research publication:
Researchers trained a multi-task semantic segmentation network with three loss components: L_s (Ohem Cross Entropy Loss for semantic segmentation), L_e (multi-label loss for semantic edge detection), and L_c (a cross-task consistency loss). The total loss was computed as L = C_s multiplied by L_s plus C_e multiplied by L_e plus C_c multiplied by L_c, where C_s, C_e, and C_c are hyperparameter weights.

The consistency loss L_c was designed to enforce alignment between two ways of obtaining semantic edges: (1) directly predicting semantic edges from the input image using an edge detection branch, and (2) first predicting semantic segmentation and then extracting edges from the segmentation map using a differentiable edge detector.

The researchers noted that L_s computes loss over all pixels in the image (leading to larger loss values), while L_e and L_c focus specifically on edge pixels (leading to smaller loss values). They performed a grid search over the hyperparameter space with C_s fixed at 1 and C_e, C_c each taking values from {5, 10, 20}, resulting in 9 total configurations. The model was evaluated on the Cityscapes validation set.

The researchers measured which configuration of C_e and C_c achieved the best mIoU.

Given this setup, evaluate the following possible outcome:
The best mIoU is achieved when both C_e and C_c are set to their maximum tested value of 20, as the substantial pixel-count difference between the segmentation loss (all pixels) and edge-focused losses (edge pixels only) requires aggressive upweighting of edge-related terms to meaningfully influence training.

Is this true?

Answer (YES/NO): NO